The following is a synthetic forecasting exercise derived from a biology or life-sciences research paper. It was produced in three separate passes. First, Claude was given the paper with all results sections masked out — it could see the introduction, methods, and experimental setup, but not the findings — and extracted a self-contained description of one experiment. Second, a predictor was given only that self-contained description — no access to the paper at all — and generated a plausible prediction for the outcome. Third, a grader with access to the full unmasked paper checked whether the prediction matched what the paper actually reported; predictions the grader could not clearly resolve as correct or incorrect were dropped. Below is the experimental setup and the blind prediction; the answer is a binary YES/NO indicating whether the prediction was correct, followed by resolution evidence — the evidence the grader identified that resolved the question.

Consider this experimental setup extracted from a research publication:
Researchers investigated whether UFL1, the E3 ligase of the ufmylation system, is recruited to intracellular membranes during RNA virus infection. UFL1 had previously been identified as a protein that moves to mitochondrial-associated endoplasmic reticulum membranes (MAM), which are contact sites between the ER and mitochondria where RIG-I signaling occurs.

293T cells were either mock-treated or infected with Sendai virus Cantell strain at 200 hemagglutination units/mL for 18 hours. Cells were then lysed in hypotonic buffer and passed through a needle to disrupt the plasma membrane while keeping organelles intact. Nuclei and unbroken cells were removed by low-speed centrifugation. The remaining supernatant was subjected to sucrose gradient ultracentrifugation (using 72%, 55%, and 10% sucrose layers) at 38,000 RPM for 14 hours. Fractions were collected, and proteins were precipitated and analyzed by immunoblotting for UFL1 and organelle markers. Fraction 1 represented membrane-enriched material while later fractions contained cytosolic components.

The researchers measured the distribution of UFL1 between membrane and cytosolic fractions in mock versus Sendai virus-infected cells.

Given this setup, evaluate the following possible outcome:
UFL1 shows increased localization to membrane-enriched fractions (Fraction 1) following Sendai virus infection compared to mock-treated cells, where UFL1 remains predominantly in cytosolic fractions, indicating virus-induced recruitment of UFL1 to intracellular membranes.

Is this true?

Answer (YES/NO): YES